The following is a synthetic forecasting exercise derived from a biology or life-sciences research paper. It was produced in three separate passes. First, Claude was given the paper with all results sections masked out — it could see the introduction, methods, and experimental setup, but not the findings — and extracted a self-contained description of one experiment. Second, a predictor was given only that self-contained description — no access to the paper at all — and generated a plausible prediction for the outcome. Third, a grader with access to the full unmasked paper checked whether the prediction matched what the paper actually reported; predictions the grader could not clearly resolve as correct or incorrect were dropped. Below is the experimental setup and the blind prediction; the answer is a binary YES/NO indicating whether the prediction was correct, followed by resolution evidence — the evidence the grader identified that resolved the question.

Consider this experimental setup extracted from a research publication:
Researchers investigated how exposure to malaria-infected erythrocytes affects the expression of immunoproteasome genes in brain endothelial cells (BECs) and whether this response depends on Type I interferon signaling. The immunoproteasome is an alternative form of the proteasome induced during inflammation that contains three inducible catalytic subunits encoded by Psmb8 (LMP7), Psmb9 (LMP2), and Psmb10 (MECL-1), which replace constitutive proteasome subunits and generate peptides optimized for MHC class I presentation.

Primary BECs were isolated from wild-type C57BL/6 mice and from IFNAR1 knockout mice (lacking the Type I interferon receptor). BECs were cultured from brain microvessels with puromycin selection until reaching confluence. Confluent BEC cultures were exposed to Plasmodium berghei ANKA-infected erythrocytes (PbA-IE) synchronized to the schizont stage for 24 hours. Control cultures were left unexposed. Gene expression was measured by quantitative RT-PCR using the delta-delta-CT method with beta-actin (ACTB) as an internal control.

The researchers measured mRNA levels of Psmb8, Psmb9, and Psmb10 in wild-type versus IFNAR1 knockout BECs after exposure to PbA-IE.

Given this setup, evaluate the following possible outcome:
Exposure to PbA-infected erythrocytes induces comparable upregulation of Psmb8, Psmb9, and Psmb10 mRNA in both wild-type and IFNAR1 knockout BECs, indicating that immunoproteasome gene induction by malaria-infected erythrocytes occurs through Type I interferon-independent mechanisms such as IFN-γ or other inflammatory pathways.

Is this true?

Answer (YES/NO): NO